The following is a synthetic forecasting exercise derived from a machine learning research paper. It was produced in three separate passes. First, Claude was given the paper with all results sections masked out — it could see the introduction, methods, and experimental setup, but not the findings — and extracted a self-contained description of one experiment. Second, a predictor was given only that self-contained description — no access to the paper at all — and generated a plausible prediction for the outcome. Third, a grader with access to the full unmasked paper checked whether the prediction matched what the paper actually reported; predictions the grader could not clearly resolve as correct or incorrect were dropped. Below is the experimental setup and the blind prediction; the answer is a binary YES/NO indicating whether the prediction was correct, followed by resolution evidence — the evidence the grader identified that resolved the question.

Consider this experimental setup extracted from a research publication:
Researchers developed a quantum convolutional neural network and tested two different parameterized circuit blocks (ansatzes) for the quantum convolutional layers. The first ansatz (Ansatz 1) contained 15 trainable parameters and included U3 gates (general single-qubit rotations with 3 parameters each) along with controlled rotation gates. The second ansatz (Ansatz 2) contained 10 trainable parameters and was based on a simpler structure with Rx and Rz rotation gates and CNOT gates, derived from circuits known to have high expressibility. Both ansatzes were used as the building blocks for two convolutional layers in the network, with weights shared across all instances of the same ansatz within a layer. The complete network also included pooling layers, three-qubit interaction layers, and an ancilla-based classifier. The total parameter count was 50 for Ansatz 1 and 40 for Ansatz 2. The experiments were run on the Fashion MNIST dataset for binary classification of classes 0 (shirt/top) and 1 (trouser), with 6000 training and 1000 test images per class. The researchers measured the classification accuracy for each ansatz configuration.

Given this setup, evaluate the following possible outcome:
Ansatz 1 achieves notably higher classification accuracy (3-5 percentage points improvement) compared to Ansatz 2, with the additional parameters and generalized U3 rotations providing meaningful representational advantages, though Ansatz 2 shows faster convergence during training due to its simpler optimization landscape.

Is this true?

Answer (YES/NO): NO